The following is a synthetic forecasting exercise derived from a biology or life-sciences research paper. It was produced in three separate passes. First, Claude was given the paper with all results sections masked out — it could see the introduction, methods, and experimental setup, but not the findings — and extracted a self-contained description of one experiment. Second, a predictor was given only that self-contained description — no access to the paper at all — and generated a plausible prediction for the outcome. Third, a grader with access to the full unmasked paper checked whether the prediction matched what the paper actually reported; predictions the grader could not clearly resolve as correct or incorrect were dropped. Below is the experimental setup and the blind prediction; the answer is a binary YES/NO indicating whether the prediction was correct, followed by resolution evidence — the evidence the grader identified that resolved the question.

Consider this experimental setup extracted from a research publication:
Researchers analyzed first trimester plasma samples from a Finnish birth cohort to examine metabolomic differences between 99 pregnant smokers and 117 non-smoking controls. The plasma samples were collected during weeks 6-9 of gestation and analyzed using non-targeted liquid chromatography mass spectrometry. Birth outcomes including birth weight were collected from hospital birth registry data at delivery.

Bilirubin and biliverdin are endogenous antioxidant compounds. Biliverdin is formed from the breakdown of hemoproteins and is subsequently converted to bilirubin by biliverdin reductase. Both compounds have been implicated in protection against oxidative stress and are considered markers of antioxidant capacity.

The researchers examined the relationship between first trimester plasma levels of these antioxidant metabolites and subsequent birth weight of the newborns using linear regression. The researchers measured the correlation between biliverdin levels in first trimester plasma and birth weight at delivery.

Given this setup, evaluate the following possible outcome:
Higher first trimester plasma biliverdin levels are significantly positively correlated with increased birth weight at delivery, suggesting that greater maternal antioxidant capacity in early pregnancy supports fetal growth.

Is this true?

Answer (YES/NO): YES